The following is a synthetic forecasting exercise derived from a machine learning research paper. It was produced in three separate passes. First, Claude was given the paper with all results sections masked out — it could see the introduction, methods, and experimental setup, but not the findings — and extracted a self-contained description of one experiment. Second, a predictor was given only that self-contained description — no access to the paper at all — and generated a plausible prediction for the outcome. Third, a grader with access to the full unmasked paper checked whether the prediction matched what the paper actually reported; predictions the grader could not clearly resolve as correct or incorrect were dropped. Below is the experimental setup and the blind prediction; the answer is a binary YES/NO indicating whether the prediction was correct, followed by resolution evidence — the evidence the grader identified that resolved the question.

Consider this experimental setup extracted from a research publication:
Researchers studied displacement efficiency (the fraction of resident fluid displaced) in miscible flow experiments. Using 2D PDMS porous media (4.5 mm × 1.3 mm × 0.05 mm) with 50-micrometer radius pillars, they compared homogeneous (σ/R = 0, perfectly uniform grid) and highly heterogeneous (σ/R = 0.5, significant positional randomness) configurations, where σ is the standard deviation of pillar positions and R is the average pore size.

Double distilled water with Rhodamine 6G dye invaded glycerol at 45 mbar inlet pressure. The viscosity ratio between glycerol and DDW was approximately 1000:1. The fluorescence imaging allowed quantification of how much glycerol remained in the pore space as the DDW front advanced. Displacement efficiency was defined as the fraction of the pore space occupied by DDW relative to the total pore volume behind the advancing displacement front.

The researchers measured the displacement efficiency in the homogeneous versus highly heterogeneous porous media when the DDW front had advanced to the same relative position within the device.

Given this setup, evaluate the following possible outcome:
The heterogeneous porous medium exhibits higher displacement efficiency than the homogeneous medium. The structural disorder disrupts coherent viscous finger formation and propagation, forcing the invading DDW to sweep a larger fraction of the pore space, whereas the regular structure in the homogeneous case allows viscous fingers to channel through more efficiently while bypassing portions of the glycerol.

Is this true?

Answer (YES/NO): NO